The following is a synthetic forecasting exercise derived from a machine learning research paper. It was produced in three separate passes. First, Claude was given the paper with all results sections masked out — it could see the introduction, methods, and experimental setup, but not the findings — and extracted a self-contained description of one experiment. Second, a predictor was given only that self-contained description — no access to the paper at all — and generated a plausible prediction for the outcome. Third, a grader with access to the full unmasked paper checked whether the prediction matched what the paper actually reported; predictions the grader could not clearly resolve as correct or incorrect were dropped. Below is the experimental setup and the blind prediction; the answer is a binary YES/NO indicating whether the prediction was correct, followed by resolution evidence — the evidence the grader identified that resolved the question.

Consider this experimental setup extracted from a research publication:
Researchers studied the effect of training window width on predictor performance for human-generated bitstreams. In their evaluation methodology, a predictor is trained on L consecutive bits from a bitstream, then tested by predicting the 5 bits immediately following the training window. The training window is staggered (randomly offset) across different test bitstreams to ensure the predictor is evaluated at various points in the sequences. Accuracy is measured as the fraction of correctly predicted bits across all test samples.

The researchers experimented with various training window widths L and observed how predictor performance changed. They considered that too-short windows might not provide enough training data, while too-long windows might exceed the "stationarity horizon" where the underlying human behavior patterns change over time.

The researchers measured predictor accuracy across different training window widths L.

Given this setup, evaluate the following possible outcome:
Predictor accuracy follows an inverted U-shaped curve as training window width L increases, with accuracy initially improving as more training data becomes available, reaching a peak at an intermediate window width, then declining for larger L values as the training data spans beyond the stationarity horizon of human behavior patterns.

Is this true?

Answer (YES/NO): YES